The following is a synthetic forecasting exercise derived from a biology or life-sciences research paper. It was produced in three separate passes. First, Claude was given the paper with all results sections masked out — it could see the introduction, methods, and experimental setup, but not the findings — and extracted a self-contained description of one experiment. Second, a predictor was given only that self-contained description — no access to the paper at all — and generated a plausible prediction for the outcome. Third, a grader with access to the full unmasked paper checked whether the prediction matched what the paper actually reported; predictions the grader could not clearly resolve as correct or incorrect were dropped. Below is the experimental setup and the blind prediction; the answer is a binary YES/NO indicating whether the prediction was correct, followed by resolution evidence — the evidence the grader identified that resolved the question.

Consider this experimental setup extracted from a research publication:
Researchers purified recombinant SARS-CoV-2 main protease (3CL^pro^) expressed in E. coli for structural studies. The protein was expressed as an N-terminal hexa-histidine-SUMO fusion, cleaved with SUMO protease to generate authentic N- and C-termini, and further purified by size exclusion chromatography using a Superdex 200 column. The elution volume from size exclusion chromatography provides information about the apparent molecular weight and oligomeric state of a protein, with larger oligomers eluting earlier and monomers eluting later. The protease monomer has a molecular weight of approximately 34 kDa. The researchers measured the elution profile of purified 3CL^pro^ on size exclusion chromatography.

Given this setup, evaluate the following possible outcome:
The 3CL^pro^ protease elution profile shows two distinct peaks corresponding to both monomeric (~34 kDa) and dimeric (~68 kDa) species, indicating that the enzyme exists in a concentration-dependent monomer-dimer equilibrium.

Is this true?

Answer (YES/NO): NO